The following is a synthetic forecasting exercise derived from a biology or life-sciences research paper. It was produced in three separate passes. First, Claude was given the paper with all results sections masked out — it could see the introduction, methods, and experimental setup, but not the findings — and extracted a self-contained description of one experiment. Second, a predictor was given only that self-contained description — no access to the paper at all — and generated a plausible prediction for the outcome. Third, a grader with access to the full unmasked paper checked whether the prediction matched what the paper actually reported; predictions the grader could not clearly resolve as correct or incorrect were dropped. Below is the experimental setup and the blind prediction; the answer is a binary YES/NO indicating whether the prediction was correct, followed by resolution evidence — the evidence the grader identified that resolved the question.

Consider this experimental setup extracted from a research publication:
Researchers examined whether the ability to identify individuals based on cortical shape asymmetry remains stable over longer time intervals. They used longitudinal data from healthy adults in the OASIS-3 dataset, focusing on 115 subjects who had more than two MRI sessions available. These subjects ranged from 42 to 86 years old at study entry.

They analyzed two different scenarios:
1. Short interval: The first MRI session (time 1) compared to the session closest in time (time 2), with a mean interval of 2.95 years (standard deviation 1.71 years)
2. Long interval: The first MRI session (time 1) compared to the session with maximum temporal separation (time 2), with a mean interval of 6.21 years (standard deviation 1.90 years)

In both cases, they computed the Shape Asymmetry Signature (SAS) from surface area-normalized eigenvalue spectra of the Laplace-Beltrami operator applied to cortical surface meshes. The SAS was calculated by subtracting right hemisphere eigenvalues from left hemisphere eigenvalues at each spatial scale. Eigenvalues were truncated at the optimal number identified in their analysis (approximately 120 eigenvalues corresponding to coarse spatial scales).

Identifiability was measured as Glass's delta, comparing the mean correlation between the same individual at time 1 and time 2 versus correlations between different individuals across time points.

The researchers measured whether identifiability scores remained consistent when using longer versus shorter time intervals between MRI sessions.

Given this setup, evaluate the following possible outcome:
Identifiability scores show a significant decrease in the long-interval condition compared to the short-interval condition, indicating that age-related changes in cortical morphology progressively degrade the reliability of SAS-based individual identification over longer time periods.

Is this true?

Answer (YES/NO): NO